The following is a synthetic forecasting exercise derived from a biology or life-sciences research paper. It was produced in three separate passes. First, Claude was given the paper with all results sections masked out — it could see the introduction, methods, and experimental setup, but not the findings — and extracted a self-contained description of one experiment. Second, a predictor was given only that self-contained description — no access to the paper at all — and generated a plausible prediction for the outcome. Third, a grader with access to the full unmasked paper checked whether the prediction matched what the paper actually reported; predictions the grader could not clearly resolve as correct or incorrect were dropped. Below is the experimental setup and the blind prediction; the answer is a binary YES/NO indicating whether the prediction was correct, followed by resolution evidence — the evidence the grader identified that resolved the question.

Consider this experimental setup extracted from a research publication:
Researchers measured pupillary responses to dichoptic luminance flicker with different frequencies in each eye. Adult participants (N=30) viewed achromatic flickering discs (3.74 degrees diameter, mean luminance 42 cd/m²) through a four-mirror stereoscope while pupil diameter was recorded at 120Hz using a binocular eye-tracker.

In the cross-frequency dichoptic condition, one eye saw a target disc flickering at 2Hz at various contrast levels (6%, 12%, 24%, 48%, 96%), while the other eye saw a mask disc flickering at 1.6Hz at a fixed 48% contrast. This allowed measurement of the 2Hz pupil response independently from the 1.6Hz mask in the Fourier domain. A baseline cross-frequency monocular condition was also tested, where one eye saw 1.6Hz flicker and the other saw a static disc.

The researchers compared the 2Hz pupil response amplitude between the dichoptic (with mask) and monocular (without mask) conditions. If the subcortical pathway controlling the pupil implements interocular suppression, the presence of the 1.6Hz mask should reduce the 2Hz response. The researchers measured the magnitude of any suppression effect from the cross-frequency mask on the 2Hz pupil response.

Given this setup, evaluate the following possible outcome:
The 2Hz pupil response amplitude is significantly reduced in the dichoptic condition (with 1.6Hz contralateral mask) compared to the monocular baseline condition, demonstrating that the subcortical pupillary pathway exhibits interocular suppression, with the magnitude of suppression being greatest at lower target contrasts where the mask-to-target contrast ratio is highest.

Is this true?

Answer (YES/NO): NO